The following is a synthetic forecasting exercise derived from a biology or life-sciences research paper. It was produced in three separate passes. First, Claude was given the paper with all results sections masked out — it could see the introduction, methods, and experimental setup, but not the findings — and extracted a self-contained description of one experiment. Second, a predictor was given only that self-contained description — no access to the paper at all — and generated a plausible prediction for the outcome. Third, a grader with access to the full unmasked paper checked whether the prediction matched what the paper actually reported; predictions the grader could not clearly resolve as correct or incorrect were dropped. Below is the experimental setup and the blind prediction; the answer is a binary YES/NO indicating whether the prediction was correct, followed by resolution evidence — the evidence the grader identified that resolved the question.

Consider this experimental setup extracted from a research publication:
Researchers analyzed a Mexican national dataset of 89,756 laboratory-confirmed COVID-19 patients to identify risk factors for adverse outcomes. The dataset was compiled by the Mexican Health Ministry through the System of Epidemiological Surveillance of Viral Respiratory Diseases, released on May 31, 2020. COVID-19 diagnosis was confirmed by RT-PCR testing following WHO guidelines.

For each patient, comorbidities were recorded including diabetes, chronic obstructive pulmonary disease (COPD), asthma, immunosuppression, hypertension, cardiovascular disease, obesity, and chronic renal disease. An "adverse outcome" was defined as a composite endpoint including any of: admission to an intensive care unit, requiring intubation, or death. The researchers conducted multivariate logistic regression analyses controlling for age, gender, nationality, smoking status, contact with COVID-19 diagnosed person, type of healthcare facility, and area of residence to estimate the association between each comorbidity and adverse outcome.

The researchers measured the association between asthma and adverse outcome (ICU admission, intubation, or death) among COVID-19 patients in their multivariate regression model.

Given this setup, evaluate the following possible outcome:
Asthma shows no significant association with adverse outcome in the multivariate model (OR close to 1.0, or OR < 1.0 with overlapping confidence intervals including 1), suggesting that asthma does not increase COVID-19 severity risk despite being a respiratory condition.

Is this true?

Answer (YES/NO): YES